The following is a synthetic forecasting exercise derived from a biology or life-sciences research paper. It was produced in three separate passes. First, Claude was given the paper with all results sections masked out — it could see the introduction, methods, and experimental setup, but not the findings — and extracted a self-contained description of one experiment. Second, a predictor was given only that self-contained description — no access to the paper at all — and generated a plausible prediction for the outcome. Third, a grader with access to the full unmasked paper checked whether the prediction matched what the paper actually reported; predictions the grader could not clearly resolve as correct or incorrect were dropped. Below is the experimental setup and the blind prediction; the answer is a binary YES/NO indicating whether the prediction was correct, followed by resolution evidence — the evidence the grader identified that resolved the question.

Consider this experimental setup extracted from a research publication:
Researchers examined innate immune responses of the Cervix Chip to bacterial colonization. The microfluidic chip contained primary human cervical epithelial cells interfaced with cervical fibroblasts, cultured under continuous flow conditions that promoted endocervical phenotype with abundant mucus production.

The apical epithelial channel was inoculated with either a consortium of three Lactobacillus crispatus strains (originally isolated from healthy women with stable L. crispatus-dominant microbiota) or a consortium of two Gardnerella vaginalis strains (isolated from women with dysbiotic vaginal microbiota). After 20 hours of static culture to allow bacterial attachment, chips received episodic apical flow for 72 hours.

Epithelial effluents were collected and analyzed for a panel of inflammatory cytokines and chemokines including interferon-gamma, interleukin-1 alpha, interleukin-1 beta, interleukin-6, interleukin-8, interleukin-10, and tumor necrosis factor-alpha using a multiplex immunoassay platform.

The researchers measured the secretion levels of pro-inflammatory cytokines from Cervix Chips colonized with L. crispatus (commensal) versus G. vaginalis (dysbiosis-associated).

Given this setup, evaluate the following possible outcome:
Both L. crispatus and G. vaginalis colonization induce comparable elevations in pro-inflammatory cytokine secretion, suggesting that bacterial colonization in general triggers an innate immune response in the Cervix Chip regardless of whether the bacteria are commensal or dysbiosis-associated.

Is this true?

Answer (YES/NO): NO